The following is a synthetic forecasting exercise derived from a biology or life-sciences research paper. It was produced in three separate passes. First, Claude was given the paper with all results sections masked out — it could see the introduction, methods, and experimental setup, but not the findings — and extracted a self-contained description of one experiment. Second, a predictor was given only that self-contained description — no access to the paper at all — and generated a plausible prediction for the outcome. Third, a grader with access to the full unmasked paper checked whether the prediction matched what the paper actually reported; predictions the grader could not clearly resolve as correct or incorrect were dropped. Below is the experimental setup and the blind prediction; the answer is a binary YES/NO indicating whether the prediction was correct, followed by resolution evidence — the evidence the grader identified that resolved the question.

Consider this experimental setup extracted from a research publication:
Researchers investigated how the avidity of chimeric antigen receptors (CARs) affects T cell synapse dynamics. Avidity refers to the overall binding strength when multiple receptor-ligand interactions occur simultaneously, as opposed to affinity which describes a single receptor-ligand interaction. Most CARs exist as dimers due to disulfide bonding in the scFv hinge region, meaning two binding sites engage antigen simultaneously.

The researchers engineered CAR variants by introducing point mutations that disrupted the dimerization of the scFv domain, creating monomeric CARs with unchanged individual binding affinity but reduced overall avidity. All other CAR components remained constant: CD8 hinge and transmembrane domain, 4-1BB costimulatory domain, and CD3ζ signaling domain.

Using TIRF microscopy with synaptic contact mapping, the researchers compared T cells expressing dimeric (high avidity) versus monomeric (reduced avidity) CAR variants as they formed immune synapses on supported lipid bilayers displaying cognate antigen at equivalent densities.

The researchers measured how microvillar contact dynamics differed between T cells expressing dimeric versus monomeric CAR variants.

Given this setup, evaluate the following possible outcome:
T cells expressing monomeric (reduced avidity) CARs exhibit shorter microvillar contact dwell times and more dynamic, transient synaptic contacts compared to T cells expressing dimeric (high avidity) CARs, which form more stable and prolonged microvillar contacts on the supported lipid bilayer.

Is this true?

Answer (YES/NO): YES